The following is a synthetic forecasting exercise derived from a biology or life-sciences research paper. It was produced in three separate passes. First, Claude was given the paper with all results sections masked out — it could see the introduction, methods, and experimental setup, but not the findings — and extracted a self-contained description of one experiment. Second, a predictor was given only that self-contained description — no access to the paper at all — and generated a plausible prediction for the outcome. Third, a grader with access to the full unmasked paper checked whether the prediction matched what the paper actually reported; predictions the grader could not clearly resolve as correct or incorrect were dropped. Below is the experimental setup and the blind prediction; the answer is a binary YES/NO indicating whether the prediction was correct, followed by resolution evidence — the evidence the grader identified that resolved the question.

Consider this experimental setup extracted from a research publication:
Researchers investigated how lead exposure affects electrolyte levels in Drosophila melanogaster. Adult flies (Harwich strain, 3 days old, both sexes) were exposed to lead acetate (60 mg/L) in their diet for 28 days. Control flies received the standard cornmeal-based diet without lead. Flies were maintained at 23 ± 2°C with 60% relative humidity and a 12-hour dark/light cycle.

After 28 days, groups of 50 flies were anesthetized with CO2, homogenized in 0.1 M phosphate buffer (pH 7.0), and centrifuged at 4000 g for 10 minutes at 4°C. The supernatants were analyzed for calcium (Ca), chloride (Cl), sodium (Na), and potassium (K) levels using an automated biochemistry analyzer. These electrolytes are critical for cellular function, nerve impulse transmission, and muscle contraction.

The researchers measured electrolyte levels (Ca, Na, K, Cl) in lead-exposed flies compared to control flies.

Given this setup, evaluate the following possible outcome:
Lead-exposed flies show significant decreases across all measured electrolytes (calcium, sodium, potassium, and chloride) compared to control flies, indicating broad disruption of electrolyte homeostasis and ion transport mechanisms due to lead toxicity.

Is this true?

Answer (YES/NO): NO